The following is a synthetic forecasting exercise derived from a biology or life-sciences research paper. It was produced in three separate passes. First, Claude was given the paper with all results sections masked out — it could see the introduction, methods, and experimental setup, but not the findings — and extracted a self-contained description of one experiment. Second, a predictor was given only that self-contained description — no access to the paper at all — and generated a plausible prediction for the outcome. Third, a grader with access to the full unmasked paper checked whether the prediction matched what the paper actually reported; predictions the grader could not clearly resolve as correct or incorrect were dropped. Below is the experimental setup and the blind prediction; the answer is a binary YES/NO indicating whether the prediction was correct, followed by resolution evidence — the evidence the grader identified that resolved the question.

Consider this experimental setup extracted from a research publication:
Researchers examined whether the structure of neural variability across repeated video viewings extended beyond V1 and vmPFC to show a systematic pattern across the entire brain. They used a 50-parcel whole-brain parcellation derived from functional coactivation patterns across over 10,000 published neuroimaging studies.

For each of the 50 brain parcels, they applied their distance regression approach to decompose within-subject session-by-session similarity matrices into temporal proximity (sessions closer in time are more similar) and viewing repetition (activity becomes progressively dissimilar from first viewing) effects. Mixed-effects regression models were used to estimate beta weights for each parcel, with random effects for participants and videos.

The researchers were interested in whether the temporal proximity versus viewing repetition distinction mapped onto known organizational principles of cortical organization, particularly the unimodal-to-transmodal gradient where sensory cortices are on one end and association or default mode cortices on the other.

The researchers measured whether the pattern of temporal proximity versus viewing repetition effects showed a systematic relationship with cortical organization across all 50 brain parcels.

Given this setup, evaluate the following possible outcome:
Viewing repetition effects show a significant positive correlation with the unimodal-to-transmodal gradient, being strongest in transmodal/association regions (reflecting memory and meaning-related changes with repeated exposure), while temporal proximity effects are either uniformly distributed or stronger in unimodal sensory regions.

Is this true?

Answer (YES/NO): NO